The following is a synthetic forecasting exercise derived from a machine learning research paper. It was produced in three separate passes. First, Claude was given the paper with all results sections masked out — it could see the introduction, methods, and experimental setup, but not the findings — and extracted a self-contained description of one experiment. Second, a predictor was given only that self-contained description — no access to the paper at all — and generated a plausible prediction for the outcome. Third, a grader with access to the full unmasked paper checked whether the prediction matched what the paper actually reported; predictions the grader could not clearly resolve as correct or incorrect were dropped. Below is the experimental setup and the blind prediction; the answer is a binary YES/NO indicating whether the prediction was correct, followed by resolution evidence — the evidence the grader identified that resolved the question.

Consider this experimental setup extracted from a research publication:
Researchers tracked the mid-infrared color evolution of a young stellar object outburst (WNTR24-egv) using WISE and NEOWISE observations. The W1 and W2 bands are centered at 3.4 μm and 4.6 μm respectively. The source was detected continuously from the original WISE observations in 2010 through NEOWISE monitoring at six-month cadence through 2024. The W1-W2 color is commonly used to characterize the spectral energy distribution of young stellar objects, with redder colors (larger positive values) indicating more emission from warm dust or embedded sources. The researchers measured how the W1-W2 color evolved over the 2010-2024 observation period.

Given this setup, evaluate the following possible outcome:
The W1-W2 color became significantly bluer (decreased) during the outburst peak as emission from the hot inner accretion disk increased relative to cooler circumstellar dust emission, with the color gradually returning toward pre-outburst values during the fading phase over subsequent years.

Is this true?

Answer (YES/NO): NO